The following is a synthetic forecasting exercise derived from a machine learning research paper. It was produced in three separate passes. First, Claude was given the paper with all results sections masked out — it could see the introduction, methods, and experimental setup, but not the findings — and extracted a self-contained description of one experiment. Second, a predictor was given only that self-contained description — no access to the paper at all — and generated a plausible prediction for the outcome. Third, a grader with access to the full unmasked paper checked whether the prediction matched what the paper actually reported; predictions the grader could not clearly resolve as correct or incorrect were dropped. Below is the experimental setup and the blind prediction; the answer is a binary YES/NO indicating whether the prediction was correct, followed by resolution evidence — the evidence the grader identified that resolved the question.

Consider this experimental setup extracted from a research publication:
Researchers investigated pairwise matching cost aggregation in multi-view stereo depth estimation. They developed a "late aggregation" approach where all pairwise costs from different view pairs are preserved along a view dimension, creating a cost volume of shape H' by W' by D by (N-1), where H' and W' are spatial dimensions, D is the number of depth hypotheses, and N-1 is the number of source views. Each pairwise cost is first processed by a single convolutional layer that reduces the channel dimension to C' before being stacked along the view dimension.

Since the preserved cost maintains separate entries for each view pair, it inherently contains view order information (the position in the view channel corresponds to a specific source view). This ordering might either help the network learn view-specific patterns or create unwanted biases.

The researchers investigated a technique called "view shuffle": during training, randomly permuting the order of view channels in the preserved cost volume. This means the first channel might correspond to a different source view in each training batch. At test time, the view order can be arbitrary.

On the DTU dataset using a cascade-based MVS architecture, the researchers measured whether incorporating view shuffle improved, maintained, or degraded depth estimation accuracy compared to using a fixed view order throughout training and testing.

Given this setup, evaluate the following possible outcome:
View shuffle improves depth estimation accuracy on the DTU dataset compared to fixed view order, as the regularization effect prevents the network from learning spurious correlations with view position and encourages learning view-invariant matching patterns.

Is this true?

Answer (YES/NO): YES